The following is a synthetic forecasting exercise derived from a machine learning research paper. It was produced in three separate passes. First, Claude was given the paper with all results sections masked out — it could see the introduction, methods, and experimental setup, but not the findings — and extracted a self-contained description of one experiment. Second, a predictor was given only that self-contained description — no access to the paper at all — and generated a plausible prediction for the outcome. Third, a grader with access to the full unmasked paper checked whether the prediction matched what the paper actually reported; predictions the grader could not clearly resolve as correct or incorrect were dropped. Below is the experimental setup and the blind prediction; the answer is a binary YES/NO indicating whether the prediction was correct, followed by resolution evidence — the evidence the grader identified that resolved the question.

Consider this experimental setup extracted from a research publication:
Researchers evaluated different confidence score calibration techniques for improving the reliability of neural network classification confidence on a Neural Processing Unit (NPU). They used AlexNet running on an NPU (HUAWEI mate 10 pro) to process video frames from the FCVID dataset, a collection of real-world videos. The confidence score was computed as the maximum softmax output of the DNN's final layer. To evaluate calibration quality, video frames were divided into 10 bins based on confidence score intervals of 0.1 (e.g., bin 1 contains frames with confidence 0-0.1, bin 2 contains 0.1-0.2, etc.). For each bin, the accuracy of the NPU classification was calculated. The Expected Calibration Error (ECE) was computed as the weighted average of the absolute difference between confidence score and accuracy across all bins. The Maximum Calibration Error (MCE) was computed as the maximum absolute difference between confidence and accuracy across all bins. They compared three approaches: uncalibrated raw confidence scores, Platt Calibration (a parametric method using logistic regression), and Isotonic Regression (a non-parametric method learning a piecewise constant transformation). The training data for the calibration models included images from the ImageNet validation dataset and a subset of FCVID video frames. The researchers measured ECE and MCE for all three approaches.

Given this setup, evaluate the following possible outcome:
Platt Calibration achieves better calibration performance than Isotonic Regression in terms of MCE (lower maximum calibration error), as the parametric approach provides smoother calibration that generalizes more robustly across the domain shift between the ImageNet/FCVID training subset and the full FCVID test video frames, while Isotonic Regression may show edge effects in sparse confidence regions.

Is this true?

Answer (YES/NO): YES